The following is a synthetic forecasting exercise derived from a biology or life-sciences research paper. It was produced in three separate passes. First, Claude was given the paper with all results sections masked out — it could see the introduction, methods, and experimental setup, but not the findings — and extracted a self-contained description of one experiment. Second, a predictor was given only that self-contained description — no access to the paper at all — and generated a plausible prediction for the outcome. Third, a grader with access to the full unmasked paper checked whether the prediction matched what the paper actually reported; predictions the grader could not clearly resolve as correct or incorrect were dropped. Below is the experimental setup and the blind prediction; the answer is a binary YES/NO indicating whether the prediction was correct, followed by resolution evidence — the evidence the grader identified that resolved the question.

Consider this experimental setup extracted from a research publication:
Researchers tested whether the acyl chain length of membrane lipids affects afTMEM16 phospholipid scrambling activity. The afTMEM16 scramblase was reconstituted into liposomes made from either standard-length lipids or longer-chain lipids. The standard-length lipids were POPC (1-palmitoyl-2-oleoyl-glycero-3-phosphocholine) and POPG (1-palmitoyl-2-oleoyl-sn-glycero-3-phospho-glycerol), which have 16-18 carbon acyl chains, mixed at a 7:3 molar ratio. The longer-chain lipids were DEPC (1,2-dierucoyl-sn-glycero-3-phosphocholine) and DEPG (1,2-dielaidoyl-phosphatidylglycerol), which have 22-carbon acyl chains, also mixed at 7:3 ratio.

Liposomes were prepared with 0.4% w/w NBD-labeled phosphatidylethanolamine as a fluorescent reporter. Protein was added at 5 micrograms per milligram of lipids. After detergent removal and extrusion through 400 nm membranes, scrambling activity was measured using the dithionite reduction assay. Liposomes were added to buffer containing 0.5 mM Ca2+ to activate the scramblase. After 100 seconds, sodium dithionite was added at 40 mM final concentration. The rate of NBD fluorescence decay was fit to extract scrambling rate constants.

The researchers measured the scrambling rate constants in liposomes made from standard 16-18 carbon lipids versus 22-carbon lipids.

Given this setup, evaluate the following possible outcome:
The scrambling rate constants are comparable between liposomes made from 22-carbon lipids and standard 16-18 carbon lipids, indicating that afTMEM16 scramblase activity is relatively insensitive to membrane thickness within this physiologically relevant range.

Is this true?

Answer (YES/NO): NO